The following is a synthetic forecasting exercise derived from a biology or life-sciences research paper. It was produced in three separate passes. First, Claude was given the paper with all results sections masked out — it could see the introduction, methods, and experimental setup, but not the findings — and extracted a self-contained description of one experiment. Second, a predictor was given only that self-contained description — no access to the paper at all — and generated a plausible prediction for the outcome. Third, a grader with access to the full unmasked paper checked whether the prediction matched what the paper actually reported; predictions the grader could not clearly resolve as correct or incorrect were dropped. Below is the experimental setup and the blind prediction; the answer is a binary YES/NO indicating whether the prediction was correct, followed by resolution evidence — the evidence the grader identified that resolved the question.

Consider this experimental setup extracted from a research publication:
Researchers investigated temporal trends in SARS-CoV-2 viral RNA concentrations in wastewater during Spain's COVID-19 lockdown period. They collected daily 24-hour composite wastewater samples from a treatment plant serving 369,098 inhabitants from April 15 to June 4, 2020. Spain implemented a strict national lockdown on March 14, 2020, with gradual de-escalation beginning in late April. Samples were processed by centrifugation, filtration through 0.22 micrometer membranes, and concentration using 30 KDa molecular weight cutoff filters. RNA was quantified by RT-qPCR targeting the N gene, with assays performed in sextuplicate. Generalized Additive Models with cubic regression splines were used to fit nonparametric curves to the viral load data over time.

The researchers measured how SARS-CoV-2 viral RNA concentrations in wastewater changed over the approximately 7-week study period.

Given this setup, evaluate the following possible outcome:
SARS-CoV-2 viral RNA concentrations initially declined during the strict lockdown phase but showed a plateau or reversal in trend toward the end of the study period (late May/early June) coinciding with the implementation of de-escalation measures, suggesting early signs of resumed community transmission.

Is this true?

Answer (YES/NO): NO